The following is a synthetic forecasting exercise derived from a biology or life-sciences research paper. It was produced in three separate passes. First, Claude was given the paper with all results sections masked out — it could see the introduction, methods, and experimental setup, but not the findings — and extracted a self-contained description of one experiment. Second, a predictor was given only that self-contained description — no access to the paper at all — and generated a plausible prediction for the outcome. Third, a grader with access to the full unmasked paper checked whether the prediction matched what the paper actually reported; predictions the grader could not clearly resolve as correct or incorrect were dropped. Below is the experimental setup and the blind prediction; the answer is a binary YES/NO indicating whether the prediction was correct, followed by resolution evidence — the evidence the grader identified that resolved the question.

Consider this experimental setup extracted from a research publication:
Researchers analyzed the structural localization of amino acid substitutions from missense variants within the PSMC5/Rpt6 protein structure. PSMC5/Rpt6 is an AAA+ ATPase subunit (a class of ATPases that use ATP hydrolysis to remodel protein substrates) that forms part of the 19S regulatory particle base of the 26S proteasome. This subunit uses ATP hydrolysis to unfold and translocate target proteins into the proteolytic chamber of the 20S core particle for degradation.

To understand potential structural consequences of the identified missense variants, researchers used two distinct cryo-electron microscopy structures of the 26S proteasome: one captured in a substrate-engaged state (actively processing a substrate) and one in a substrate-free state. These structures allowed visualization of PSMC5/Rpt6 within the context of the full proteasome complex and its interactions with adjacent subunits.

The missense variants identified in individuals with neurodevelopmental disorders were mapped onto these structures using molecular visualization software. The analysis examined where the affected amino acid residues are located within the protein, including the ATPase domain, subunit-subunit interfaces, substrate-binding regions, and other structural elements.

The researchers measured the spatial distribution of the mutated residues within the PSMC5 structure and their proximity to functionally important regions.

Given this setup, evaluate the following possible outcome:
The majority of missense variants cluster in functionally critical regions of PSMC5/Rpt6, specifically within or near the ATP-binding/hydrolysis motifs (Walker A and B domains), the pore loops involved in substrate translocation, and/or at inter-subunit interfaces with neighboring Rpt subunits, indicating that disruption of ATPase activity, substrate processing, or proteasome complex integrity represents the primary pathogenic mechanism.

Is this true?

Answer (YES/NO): YES